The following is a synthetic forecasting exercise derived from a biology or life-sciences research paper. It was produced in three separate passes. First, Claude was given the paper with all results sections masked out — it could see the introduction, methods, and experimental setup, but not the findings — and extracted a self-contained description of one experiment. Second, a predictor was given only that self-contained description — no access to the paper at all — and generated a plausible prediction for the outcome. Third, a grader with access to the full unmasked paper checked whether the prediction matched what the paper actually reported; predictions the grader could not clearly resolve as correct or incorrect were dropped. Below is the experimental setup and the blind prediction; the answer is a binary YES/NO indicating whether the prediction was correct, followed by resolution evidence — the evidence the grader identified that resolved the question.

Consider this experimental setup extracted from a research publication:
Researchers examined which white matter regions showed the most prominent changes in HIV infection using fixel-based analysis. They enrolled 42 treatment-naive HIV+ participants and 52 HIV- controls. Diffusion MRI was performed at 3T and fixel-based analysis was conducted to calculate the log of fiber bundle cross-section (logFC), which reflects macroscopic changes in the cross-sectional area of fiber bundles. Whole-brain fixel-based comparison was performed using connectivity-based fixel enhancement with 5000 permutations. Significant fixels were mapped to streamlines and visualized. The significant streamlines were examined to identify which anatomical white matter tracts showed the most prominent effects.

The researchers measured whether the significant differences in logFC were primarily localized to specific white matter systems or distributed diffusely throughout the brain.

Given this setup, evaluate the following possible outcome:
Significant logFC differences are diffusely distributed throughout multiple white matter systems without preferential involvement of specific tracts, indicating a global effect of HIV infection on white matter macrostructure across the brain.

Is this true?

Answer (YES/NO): NO